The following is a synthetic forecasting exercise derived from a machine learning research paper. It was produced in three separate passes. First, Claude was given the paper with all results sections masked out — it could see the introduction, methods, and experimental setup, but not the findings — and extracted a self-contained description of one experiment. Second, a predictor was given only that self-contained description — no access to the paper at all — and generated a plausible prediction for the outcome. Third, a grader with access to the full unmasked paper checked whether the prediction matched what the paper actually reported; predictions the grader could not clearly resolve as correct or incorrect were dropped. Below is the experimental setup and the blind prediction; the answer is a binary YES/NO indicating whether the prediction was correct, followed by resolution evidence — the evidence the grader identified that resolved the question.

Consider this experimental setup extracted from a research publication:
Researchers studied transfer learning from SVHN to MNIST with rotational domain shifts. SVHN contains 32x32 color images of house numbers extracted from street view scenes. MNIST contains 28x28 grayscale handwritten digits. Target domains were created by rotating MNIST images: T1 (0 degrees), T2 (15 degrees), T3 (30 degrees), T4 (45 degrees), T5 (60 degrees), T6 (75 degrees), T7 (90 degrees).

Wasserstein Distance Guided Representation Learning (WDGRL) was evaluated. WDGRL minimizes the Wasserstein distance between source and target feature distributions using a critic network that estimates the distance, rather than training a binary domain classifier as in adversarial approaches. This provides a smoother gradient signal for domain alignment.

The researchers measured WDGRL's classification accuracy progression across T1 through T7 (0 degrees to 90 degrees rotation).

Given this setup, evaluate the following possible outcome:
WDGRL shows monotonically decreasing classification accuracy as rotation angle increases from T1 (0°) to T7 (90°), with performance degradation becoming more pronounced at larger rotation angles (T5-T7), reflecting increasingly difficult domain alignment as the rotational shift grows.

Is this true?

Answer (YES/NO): NO